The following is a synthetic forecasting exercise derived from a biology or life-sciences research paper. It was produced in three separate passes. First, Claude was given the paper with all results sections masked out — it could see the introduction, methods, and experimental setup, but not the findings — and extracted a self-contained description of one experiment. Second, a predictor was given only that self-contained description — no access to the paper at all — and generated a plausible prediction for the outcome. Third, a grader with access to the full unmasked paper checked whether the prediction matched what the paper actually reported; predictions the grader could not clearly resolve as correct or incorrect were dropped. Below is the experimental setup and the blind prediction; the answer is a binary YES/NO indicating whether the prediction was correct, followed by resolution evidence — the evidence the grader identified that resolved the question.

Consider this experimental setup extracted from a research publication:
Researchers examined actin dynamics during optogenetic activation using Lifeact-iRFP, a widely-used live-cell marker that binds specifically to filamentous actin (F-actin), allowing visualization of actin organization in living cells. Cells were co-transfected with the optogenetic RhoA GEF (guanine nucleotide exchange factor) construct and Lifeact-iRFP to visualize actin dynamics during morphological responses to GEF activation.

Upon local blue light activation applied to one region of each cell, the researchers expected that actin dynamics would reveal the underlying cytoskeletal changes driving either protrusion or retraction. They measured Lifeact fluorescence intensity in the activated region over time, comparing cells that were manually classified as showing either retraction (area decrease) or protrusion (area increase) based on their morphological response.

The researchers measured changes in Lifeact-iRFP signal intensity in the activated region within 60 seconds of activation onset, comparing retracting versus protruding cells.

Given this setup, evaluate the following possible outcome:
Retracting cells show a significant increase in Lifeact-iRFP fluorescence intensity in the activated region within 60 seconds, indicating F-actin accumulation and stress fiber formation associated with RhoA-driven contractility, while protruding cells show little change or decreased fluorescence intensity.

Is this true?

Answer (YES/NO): YES